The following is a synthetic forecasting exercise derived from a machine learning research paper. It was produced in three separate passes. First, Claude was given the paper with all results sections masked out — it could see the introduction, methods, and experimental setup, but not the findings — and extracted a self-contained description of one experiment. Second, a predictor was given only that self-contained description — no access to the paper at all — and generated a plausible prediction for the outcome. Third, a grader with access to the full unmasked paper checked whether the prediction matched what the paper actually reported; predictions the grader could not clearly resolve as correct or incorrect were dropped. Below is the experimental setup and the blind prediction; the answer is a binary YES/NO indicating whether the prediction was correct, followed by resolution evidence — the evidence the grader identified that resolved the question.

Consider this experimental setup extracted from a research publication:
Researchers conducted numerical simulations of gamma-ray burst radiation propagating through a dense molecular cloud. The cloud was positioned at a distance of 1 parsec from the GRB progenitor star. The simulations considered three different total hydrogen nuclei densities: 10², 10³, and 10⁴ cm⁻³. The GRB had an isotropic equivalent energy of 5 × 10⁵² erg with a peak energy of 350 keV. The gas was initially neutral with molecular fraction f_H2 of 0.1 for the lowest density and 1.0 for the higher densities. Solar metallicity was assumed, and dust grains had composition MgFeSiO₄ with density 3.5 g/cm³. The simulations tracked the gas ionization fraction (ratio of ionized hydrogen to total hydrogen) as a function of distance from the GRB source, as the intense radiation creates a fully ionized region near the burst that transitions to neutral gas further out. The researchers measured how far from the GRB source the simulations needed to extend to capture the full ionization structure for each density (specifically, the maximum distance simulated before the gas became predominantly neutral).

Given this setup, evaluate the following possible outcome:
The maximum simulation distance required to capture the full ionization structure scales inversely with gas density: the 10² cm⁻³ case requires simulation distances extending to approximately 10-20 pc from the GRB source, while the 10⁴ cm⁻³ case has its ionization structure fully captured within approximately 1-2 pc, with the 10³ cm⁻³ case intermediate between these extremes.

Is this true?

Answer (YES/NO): NO